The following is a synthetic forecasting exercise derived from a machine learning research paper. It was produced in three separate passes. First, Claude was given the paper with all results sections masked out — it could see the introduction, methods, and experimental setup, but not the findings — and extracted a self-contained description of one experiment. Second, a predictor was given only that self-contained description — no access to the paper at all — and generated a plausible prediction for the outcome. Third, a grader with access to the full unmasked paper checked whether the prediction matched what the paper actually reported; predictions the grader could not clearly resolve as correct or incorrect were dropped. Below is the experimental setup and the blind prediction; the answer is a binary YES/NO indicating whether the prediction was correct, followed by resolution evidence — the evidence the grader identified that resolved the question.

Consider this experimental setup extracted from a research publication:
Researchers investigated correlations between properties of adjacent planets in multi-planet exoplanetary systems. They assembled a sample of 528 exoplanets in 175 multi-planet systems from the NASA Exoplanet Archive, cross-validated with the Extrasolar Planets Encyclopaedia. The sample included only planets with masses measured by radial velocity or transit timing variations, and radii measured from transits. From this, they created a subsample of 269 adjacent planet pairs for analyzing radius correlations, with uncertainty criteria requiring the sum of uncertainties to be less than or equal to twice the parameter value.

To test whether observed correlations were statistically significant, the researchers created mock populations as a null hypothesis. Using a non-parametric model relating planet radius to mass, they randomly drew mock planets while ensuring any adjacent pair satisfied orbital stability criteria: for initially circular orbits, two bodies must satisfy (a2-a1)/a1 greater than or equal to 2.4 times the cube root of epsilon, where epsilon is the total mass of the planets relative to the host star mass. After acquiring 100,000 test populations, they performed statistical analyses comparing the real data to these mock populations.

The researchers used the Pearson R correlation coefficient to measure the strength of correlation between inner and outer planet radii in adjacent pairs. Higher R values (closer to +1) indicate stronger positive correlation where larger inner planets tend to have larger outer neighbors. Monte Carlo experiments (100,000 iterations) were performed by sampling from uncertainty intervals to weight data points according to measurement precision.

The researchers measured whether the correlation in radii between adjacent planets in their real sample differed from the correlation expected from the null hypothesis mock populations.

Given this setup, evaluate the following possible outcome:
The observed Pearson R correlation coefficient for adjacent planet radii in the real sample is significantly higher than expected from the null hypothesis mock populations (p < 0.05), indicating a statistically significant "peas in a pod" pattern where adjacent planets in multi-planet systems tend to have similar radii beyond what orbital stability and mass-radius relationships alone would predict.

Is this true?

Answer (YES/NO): YES